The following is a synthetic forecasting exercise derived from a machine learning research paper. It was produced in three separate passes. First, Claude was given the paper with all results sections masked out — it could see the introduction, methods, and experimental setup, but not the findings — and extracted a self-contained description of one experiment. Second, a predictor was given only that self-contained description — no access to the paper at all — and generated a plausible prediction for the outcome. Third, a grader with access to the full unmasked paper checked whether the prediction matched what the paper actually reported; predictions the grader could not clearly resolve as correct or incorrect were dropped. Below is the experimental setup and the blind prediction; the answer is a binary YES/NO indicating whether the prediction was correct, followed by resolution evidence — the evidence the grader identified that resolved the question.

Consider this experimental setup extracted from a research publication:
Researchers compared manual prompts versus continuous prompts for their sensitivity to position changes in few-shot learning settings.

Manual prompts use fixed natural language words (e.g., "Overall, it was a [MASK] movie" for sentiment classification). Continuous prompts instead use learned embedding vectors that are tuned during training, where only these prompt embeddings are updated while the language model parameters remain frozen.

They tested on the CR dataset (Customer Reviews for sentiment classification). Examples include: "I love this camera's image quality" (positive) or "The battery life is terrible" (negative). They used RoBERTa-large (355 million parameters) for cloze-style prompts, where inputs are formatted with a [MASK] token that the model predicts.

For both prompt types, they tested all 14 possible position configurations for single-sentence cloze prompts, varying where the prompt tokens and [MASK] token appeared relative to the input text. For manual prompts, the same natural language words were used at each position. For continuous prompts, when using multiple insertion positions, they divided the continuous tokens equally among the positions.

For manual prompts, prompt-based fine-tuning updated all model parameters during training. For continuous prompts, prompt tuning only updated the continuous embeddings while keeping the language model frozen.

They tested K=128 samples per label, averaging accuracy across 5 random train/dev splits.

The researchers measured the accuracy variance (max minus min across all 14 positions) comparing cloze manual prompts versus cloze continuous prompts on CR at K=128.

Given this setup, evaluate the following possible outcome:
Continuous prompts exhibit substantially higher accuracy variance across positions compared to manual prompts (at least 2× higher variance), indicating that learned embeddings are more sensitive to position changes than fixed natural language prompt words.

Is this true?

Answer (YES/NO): YES